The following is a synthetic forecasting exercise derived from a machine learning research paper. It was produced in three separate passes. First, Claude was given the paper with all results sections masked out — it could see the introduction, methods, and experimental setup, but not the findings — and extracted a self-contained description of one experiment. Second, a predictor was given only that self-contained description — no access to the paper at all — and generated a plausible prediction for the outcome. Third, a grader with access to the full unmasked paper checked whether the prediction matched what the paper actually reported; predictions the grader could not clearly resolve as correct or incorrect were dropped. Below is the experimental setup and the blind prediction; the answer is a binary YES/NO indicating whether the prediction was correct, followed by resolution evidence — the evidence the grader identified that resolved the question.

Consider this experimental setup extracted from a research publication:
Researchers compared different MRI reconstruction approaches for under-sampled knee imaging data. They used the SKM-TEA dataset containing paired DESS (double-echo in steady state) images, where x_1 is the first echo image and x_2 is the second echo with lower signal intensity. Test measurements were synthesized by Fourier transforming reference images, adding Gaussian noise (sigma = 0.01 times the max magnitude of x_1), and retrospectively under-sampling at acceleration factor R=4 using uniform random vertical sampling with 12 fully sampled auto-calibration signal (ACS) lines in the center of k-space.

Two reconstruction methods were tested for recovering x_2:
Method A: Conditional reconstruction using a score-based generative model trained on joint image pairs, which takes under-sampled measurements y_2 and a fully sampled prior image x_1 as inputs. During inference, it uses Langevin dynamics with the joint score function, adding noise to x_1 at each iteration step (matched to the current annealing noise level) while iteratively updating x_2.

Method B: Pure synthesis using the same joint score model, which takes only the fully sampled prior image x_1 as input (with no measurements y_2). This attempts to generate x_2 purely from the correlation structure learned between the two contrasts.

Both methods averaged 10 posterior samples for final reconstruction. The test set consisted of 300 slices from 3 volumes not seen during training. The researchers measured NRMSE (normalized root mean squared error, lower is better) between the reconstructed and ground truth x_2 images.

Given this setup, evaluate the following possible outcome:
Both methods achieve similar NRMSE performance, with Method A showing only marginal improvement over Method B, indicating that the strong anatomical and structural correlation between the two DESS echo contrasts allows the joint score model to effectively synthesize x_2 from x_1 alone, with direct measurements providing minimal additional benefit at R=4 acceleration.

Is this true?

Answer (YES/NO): NO